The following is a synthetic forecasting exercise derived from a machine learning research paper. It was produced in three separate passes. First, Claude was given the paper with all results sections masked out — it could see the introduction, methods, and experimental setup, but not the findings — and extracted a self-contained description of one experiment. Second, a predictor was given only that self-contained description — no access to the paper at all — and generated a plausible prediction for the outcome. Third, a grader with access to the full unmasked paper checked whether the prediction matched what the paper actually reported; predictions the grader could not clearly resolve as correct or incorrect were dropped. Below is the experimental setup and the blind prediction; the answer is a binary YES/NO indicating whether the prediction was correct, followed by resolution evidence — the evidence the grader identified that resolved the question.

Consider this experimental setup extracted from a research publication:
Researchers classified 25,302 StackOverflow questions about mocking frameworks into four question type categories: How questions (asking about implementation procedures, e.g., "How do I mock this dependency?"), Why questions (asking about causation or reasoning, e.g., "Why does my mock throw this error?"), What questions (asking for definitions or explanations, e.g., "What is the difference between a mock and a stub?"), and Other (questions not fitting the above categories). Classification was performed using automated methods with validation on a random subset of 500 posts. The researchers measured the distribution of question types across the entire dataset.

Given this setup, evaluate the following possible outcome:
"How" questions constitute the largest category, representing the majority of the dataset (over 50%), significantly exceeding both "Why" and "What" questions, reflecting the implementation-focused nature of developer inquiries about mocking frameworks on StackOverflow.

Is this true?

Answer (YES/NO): YES